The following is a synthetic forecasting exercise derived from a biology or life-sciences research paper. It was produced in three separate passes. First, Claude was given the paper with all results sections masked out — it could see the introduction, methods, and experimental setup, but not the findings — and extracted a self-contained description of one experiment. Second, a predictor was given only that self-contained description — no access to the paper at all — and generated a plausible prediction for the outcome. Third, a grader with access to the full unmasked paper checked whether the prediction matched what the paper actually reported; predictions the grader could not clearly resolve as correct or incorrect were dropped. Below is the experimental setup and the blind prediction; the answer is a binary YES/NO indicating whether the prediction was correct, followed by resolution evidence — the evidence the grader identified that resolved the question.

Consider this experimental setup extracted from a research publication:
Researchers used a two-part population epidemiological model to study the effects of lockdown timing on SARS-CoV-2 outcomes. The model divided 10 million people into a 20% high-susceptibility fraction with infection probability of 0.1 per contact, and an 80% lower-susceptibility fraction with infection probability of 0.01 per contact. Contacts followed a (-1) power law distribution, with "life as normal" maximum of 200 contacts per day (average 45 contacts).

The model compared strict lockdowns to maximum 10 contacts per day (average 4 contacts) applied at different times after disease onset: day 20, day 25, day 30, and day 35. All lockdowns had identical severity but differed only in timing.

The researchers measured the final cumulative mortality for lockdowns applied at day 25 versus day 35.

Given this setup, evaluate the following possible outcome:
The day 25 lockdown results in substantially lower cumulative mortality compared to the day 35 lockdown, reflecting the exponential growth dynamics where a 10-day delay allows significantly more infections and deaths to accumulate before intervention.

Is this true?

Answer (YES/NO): YES